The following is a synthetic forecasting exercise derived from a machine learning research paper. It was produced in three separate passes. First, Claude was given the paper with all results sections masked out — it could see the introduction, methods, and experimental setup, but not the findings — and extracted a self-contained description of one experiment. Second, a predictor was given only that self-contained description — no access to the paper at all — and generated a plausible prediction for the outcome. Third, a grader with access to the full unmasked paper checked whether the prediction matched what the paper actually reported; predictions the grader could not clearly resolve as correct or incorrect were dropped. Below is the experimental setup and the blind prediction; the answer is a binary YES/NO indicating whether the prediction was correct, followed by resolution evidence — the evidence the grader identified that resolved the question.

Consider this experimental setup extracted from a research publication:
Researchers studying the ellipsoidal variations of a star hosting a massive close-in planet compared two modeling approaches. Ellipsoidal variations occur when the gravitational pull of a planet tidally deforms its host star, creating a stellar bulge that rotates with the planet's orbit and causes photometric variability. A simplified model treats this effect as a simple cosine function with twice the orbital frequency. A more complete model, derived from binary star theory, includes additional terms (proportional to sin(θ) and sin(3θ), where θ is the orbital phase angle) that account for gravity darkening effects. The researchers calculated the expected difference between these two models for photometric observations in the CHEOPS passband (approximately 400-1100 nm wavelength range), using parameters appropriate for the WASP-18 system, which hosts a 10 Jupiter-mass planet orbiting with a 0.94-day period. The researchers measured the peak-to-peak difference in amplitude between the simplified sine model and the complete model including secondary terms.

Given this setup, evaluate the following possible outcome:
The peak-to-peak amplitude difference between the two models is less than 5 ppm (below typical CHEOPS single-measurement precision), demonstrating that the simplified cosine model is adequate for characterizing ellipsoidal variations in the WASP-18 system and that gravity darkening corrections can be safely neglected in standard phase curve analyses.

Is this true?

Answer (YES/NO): NO